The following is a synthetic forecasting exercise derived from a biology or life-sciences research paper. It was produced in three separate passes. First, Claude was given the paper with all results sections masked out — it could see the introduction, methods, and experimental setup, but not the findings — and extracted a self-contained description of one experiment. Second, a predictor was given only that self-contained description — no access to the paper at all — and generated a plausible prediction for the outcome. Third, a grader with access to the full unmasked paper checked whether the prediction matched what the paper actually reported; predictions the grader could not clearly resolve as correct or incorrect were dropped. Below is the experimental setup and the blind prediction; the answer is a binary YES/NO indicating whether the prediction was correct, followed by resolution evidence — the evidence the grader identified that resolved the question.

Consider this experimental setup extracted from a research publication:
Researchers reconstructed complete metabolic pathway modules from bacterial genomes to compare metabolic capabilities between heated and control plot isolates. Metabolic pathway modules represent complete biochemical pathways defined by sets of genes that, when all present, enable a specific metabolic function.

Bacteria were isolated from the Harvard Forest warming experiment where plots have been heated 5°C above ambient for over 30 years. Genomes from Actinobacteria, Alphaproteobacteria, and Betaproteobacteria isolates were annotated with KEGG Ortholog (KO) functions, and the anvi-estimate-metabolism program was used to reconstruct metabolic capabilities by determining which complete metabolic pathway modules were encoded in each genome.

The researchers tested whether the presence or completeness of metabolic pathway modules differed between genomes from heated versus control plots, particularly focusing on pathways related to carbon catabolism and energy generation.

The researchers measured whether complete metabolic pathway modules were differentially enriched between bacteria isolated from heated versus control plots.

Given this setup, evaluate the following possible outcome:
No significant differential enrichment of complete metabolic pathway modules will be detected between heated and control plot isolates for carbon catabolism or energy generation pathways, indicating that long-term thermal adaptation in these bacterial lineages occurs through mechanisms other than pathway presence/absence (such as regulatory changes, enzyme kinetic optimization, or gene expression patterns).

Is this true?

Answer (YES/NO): NO